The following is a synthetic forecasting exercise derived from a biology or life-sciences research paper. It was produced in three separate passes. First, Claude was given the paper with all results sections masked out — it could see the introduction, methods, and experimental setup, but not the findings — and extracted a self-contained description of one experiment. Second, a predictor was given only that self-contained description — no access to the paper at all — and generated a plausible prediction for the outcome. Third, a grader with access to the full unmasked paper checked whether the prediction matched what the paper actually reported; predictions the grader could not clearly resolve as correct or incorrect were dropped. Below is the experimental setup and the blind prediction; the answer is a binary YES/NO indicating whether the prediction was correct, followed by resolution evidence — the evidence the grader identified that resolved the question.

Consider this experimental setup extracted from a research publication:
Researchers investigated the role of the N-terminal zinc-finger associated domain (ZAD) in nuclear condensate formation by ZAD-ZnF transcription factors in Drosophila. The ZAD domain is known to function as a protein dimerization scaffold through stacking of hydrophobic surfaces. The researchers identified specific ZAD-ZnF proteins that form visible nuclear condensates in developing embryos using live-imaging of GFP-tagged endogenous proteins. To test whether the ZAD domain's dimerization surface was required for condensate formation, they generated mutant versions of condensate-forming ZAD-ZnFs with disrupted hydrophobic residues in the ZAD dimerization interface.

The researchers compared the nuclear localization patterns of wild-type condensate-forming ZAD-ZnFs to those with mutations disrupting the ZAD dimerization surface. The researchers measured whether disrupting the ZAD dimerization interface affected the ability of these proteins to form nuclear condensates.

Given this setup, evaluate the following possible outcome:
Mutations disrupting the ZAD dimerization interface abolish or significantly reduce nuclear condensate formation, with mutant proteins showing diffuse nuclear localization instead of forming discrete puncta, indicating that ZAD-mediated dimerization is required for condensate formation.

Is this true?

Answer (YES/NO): YES